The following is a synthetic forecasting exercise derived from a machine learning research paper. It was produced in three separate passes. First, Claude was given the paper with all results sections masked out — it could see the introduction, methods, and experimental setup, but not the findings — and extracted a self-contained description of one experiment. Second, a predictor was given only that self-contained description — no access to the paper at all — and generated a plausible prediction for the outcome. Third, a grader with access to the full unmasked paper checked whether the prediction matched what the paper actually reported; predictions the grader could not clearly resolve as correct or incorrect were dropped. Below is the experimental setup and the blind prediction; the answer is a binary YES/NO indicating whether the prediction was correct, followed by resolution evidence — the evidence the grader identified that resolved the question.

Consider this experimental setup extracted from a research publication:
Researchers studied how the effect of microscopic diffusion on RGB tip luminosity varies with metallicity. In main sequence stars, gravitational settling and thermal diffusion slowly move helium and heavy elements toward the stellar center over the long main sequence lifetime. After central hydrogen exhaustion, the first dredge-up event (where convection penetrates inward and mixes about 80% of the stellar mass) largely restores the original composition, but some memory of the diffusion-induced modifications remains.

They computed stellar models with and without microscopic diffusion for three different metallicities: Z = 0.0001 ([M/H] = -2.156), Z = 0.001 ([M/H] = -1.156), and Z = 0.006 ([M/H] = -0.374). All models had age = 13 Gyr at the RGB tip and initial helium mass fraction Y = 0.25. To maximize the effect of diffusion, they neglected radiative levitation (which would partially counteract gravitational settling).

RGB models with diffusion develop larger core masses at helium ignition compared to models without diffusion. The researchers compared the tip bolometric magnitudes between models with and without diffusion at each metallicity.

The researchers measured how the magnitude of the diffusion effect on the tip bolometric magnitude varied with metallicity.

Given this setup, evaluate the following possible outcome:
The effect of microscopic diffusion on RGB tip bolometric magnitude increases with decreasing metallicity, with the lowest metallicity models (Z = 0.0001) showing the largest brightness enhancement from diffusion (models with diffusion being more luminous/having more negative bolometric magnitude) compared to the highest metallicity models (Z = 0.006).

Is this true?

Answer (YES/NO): YES